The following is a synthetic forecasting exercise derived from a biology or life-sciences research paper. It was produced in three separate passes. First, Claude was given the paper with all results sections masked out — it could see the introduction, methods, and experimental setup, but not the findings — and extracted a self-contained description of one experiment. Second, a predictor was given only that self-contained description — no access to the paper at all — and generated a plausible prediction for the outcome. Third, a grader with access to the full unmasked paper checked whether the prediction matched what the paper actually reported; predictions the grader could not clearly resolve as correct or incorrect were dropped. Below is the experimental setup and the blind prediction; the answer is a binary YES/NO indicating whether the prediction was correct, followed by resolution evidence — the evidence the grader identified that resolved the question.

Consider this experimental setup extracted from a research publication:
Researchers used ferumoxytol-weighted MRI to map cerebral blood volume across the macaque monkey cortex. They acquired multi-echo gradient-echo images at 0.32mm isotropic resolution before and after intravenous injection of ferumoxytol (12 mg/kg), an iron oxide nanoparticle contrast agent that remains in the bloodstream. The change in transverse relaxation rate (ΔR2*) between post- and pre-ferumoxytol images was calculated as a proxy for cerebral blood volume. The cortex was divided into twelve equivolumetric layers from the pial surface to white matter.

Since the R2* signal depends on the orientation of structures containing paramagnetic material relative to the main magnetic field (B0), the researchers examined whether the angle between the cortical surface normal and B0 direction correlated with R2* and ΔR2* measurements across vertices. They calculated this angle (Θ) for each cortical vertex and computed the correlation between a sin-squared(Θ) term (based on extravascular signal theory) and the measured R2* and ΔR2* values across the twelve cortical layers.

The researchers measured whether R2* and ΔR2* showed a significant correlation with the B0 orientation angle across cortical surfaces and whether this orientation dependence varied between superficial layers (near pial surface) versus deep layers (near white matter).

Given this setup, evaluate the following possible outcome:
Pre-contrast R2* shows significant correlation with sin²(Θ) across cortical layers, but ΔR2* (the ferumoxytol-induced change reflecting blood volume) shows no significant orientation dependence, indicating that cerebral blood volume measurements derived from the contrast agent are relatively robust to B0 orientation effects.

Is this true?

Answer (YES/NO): NO